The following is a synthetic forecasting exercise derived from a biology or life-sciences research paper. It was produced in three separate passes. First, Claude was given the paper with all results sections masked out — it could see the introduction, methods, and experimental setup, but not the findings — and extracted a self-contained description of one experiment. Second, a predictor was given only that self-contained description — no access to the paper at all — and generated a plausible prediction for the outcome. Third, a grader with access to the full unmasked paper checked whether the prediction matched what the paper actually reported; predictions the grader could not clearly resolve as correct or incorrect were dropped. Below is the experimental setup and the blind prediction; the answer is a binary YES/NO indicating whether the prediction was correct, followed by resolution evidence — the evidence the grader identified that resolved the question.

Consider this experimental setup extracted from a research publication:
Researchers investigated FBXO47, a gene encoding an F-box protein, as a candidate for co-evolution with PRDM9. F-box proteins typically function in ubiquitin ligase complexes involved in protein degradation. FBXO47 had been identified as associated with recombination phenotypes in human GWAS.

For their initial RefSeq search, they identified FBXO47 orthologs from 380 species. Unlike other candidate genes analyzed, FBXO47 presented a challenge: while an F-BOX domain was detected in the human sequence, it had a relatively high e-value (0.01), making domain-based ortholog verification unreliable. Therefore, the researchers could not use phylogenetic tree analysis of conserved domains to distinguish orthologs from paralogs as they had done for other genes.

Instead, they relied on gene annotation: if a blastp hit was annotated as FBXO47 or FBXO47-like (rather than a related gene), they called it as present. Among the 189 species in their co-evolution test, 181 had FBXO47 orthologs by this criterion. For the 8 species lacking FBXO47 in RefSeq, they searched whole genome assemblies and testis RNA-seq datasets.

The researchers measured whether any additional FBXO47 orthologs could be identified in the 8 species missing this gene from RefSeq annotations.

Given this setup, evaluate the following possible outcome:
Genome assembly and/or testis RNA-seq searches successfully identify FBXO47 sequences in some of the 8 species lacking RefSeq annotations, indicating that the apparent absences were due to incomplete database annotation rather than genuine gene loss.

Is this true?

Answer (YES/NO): NO